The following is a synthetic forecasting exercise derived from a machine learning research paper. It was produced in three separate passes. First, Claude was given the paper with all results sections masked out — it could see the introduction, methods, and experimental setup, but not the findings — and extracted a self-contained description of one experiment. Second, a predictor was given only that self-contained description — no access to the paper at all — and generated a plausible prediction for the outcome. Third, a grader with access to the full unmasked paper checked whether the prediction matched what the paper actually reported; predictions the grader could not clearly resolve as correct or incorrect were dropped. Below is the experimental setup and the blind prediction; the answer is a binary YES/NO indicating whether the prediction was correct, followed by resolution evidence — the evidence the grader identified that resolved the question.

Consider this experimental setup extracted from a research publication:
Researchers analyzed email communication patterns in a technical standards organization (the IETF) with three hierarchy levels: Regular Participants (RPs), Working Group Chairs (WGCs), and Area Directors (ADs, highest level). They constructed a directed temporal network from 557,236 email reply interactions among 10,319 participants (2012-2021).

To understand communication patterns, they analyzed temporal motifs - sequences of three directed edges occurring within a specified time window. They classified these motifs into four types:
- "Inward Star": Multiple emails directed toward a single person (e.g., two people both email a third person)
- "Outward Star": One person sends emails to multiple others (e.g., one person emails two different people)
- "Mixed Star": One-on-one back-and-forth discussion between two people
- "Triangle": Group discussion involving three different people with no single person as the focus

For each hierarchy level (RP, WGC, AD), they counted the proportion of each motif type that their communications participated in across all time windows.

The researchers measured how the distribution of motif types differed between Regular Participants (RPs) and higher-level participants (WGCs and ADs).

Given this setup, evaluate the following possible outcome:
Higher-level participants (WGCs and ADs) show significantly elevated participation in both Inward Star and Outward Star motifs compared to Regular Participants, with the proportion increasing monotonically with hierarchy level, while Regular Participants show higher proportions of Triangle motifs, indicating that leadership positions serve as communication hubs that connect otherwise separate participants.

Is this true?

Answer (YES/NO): NO